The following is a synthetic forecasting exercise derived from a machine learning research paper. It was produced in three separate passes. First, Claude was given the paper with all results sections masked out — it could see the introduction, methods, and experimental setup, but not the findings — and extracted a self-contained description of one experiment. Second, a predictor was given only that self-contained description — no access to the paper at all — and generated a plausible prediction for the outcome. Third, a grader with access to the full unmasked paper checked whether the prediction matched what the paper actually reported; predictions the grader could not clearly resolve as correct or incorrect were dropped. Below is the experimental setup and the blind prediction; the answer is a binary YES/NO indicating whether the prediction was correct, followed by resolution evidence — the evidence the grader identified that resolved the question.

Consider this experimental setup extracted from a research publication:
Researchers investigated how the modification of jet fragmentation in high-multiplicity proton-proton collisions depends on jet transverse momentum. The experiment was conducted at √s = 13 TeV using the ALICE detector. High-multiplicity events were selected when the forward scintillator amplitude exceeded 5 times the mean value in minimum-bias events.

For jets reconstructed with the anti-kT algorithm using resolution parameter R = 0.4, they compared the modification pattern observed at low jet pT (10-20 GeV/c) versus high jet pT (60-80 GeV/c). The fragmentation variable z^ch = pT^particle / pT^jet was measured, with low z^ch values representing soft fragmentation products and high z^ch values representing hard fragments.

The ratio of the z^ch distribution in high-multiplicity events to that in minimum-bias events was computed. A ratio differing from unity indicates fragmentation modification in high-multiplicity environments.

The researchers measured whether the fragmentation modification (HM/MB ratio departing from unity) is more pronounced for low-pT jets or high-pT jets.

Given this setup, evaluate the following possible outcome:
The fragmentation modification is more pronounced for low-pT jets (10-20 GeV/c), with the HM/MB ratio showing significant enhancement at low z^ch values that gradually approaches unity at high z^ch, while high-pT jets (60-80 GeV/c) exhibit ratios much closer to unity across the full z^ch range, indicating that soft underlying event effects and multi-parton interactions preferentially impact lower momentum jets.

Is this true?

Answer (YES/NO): NO